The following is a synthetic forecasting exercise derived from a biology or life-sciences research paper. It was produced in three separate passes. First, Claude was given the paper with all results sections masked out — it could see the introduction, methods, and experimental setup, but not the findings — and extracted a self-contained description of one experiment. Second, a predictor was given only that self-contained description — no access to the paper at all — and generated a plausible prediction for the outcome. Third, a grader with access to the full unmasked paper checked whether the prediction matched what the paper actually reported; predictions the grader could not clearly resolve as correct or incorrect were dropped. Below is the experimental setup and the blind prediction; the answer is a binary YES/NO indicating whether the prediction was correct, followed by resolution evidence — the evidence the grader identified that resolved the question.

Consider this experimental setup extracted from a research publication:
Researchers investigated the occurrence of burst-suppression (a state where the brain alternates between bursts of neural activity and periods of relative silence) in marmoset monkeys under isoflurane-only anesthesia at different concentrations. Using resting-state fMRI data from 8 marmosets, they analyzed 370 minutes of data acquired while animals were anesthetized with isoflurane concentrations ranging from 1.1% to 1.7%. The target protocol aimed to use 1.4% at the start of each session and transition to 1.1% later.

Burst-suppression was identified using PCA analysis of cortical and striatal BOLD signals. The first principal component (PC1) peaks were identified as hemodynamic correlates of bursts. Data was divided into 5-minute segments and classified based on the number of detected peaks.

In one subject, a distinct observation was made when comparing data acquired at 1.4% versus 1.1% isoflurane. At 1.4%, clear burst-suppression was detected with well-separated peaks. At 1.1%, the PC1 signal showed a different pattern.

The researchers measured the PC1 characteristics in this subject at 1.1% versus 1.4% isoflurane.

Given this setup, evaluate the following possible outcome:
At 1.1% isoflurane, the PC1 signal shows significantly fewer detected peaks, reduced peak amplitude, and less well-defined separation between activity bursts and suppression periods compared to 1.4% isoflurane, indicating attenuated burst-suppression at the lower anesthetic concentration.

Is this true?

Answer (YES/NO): NO